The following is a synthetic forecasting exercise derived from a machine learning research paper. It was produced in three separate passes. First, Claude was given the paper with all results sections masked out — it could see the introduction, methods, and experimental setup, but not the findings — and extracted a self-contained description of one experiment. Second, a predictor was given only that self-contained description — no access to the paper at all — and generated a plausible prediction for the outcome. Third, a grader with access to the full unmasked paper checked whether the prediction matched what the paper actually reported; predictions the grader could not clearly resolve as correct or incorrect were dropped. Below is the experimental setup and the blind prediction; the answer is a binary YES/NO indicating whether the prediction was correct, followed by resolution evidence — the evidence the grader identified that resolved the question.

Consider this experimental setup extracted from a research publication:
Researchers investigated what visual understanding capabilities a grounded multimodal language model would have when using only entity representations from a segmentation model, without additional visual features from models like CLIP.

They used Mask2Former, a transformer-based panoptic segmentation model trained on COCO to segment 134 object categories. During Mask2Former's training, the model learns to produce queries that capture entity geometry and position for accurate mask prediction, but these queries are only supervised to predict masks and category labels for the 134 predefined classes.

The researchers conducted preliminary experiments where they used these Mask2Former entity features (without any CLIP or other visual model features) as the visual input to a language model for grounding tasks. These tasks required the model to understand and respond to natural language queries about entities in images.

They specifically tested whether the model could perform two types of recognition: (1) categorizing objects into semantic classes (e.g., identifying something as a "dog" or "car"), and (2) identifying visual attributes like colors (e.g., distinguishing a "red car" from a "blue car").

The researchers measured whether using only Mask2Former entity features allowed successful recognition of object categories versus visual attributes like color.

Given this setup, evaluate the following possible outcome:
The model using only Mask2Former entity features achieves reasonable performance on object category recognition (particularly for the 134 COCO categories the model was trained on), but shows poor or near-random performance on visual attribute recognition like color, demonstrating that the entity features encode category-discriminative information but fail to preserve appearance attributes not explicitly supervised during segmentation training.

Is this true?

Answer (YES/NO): YES